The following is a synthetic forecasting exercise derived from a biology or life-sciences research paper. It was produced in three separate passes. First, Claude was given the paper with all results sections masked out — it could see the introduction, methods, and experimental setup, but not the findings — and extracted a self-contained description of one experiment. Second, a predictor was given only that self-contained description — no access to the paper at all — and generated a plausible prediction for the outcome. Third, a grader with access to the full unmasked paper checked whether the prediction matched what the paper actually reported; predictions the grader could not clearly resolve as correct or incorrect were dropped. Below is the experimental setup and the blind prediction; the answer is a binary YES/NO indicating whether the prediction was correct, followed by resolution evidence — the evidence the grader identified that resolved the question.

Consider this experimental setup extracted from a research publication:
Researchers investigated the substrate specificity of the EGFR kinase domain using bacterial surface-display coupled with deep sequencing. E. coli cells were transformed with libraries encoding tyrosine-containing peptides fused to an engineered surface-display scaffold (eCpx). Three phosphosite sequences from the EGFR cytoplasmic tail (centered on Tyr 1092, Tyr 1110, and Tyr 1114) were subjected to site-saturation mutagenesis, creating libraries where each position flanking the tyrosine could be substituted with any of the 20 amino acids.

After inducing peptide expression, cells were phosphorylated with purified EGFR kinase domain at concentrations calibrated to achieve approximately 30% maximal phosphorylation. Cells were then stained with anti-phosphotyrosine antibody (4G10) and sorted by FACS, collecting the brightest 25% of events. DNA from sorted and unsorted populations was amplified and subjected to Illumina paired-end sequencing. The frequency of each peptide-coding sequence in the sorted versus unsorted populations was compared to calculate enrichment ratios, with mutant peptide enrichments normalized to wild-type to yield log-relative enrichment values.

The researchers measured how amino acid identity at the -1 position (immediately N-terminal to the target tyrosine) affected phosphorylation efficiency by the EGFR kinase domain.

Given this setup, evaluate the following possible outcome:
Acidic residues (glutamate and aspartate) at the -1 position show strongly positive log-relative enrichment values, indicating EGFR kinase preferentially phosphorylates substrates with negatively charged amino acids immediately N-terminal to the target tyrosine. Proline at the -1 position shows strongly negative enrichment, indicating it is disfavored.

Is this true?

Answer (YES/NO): NO